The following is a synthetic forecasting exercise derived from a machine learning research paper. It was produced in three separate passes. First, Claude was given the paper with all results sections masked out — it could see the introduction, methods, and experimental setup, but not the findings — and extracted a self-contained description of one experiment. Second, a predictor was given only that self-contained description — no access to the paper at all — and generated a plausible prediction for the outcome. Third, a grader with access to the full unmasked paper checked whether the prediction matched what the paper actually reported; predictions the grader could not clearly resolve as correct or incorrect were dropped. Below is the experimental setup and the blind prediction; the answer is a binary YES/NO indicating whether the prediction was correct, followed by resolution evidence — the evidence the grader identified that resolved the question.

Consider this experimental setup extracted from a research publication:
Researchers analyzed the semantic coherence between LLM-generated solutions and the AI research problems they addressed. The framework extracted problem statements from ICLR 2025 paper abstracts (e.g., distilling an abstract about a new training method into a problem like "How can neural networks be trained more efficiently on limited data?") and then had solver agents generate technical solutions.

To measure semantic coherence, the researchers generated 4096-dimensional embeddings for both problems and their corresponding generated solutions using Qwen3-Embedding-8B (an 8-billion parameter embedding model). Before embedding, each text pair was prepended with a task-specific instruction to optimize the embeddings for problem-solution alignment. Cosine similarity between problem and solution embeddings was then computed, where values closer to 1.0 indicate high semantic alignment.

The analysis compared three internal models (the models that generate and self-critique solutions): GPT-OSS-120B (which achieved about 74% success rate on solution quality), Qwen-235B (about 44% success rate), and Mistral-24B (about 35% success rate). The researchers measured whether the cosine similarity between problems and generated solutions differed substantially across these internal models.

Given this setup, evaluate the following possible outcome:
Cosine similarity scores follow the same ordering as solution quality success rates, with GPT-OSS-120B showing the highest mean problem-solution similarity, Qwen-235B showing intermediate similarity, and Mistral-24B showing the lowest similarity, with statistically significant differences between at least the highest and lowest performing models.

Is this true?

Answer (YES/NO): NO